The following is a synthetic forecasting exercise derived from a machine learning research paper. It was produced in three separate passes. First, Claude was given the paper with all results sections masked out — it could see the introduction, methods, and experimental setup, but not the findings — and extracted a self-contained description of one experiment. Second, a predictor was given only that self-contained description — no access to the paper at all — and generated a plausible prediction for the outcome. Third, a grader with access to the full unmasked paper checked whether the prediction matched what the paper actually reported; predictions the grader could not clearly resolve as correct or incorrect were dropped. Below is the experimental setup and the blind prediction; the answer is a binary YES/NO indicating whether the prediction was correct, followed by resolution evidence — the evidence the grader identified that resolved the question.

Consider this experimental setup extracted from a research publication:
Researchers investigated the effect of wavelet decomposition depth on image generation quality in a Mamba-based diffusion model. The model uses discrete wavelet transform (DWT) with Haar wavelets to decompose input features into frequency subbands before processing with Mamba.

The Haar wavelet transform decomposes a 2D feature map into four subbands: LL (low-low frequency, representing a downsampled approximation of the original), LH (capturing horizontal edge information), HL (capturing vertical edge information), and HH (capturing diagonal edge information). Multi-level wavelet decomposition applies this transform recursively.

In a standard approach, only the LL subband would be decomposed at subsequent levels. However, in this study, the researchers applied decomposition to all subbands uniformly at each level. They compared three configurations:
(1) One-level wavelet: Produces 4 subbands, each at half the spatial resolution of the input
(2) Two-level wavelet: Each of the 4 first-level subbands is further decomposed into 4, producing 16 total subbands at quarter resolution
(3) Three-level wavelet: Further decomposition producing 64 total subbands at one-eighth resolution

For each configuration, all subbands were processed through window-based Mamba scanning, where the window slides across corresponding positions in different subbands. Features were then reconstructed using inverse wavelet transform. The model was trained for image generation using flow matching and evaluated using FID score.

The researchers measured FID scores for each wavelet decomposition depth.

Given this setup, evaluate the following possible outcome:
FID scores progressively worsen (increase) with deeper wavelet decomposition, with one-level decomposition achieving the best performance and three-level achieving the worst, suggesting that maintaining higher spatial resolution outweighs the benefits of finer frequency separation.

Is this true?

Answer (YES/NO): NO